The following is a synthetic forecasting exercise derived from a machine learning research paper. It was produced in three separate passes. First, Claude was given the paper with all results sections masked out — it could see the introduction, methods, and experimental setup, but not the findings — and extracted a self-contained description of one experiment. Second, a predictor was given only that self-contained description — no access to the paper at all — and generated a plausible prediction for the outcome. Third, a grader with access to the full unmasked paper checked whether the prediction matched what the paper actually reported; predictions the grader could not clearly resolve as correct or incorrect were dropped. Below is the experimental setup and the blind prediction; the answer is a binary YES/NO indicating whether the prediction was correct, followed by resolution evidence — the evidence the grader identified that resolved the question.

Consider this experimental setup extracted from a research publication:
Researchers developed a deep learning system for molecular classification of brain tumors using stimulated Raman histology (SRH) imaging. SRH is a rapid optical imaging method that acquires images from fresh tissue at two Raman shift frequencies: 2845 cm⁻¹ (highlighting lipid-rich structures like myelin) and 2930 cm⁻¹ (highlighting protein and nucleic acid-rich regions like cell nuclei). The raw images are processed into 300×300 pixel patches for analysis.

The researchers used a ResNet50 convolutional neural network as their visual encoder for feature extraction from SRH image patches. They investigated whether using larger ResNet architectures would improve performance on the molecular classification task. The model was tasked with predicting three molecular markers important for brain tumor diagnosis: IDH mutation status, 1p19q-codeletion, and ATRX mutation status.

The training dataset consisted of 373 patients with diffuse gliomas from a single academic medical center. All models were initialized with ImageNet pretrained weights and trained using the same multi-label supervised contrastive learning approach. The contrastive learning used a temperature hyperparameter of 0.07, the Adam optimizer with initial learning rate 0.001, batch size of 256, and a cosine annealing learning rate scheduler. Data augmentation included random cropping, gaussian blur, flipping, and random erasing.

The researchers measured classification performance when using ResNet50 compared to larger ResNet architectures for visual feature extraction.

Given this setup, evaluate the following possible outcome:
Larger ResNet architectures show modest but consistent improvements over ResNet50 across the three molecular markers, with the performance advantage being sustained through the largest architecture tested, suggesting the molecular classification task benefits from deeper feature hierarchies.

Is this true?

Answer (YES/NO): NO